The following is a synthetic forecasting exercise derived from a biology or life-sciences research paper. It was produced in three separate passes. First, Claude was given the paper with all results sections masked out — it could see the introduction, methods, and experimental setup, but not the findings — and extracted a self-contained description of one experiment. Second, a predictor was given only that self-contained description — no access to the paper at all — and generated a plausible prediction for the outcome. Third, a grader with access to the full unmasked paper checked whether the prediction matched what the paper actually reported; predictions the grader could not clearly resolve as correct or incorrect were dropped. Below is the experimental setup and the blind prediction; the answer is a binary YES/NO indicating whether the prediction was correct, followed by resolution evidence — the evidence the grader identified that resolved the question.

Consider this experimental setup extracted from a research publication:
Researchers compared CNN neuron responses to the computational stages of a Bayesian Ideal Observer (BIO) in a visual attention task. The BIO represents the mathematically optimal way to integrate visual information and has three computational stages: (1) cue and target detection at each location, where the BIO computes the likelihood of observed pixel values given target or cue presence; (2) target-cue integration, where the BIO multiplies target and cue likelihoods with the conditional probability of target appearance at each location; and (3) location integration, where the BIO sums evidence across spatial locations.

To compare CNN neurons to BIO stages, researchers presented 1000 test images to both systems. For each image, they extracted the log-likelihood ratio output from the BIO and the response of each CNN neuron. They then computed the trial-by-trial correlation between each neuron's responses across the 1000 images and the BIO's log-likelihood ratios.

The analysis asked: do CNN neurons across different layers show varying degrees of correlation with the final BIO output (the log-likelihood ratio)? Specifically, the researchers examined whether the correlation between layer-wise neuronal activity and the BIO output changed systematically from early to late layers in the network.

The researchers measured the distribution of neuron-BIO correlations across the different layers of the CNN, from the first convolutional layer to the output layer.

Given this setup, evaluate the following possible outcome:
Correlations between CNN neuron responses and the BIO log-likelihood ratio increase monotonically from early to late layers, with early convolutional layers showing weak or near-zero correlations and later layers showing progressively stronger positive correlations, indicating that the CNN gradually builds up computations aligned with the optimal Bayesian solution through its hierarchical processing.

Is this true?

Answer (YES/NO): NO